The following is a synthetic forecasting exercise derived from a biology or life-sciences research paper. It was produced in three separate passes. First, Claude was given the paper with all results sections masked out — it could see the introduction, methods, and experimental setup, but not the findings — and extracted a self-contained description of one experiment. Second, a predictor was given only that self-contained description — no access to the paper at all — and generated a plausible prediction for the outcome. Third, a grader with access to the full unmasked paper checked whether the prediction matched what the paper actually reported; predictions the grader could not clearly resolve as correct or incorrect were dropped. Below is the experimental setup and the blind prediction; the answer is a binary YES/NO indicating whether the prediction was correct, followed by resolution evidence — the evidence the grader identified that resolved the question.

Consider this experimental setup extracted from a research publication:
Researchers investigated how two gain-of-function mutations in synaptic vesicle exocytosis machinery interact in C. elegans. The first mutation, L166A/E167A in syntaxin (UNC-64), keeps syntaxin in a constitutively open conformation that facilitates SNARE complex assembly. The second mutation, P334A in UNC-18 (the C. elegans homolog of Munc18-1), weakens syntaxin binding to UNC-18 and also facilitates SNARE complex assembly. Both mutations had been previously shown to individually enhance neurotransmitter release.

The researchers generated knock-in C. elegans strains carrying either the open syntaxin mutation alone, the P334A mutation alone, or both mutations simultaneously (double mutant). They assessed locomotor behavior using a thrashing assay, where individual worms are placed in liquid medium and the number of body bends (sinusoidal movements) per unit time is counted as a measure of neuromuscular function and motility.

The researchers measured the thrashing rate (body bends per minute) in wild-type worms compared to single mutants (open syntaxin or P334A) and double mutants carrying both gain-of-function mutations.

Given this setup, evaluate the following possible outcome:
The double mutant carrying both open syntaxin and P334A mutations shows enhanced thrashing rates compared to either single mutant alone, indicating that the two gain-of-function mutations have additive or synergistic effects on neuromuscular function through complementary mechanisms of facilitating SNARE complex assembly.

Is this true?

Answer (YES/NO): NO